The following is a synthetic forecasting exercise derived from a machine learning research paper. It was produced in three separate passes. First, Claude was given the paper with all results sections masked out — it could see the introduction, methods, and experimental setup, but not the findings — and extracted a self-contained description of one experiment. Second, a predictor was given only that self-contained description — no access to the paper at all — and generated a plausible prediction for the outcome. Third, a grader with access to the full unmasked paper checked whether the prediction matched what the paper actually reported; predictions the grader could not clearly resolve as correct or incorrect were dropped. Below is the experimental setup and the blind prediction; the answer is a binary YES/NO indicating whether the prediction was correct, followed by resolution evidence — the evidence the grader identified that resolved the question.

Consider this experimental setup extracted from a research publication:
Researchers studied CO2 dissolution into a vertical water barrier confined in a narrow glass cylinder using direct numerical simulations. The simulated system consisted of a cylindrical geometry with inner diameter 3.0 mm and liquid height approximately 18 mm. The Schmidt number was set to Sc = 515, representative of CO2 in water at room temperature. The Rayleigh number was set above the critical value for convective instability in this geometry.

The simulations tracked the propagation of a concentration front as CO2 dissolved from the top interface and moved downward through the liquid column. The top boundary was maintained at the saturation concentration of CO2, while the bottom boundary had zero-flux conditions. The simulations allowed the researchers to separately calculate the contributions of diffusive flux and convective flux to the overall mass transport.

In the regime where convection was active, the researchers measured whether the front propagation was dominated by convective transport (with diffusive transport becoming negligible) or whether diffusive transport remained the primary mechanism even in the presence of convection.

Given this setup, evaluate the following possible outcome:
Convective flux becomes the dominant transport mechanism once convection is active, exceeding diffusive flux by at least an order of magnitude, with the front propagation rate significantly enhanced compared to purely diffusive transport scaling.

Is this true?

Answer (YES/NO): NO